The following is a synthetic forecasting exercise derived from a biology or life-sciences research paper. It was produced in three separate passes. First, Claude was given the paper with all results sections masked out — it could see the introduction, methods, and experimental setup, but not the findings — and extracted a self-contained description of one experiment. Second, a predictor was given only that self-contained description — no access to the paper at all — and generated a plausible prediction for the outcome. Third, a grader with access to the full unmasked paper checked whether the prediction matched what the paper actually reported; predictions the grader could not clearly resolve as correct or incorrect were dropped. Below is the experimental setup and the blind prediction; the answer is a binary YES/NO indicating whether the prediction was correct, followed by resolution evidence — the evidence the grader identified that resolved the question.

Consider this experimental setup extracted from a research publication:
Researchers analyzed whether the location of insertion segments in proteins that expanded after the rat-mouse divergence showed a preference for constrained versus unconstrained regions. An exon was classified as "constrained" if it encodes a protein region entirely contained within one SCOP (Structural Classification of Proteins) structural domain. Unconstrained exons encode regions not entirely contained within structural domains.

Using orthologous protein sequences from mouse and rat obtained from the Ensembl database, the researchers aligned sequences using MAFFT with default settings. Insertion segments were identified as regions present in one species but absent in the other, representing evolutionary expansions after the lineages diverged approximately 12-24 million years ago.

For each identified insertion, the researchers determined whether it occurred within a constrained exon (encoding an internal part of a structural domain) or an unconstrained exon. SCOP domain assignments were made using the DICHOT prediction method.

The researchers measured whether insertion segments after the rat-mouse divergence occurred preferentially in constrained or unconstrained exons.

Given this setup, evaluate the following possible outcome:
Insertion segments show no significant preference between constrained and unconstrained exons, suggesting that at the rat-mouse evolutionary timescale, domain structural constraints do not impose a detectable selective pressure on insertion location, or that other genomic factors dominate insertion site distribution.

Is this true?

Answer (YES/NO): NO